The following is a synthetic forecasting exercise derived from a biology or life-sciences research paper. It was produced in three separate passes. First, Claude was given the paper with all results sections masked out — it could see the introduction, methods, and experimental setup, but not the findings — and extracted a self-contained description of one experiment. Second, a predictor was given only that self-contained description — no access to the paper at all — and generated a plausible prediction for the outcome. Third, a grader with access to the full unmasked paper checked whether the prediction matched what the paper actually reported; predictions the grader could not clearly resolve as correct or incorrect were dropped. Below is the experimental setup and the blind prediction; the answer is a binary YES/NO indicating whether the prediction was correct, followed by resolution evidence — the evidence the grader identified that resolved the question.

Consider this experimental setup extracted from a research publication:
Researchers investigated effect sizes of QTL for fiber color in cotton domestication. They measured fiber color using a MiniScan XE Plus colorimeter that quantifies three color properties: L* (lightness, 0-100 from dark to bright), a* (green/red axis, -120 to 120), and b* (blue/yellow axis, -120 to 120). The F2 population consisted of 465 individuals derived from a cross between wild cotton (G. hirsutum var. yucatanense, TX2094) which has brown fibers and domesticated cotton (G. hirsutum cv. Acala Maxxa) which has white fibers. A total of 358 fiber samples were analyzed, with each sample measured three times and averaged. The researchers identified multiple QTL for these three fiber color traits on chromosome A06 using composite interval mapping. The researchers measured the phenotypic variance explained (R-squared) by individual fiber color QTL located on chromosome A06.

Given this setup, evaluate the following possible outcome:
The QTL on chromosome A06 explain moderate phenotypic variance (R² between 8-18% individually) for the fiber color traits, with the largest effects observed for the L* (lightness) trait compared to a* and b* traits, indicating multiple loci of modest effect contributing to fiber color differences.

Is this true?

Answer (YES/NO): NO